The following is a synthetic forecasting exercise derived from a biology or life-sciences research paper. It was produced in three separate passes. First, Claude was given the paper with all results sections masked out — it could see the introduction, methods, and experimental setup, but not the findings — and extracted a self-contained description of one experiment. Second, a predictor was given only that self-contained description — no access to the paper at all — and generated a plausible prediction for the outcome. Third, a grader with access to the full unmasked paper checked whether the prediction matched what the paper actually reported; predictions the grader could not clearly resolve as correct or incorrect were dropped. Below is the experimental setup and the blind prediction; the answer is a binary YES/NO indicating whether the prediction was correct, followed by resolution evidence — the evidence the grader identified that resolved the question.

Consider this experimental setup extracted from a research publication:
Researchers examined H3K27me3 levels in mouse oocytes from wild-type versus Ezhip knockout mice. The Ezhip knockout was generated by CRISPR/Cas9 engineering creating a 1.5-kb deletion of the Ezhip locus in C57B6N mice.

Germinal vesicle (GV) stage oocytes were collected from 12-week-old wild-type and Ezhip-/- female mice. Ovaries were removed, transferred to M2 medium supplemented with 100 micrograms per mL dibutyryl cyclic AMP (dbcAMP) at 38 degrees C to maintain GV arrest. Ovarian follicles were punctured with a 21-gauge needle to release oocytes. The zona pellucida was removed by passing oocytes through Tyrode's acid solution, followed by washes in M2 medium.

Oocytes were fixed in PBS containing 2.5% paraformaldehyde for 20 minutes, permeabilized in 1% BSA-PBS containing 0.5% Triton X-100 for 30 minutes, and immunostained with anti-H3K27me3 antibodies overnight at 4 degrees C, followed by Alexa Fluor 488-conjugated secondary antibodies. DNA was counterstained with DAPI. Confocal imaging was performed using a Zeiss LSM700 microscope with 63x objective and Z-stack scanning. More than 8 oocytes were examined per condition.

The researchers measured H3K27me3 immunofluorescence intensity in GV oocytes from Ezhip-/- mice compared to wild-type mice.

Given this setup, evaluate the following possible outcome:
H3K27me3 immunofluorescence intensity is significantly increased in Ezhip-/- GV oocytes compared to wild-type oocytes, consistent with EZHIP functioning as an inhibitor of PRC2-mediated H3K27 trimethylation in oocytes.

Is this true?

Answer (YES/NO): YES